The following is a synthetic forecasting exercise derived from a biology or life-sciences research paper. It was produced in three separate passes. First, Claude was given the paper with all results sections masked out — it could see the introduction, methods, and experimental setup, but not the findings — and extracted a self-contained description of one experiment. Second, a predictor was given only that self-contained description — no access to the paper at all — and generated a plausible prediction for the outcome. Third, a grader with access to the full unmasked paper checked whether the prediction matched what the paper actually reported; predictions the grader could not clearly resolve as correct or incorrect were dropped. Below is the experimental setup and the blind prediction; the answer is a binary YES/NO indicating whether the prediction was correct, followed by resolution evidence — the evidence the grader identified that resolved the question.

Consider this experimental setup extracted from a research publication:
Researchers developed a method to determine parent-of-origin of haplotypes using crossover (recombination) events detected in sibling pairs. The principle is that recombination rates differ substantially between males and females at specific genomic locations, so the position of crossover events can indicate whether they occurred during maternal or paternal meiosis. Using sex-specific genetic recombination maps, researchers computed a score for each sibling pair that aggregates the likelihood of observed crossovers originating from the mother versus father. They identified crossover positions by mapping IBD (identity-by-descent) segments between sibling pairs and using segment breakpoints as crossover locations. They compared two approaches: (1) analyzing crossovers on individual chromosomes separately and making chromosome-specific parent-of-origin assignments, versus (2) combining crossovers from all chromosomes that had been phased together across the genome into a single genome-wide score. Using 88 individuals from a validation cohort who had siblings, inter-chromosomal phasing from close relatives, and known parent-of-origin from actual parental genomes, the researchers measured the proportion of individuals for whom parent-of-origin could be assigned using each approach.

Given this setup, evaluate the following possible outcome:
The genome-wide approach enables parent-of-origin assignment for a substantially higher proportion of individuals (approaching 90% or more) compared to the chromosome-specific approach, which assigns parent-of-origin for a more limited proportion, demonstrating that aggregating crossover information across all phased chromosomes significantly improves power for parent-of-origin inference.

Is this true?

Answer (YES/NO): YES